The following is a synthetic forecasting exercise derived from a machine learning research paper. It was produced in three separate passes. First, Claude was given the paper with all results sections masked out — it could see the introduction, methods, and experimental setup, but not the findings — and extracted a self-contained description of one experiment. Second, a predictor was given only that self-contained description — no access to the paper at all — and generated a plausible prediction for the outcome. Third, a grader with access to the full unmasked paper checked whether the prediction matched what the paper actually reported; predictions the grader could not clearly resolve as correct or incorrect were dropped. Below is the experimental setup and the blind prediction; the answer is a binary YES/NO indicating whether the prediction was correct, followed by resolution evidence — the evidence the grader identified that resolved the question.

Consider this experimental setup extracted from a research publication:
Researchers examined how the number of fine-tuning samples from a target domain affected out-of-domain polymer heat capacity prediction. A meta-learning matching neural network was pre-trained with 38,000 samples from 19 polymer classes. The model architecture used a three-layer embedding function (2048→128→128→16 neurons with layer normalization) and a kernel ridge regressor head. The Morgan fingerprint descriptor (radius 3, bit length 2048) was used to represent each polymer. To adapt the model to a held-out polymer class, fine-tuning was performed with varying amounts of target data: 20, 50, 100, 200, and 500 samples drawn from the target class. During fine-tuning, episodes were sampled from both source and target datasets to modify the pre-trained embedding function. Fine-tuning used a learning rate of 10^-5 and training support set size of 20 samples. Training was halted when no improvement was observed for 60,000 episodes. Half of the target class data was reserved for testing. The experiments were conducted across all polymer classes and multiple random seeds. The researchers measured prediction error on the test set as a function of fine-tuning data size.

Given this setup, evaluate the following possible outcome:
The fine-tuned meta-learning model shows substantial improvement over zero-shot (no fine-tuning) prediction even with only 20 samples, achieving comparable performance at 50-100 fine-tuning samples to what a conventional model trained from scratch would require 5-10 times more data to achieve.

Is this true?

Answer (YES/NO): NO